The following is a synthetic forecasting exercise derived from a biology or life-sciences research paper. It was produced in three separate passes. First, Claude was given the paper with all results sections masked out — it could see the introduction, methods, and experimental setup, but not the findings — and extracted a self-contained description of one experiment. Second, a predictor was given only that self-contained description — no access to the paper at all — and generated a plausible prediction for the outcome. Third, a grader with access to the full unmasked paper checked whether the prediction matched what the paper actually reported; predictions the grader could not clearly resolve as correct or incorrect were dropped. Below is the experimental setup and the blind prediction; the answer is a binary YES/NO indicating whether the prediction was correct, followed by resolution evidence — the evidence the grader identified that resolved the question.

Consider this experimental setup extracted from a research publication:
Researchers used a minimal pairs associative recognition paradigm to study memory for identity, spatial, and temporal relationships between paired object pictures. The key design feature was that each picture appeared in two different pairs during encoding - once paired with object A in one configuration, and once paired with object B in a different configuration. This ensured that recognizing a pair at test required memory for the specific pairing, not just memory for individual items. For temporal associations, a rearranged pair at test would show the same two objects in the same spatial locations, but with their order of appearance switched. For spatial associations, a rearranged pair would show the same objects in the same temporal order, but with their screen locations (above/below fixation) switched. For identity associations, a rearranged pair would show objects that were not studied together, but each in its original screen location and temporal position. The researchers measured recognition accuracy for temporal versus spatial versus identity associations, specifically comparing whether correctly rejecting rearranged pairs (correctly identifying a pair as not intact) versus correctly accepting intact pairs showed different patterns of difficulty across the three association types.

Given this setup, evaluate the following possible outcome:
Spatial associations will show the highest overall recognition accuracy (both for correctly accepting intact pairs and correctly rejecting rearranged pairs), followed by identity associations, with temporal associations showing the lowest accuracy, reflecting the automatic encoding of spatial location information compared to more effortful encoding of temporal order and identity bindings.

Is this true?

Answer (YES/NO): NO